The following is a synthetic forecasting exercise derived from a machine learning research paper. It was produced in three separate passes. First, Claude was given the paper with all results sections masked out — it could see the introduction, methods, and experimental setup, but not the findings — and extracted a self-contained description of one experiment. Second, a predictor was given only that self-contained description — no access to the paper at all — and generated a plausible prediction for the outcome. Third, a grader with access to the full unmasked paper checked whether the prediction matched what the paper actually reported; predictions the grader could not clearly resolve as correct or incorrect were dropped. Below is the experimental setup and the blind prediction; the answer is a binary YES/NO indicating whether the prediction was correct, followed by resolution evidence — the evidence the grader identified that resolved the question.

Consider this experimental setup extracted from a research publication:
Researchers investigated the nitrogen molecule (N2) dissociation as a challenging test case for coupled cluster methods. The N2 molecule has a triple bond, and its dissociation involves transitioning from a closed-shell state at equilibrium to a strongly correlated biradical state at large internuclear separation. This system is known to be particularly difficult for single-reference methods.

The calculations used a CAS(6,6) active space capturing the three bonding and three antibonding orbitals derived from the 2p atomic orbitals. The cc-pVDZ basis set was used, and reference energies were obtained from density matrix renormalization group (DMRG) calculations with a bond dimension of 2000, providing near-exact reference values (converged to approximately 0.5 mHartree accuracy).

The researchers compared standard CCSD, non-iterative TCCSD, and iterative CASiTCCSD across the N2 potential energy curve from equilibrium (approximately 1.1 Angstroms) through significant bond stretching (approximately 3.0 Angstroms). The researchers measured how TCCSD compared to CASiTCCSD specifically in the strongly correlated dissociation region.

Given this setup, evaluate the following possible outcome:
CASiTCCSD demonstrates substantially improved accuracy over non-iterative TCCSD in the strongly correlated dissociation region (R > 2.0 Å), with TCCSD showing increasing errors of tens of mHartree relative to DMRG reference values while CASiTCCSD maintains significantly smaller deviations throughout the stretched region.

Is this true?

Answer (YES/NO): NO